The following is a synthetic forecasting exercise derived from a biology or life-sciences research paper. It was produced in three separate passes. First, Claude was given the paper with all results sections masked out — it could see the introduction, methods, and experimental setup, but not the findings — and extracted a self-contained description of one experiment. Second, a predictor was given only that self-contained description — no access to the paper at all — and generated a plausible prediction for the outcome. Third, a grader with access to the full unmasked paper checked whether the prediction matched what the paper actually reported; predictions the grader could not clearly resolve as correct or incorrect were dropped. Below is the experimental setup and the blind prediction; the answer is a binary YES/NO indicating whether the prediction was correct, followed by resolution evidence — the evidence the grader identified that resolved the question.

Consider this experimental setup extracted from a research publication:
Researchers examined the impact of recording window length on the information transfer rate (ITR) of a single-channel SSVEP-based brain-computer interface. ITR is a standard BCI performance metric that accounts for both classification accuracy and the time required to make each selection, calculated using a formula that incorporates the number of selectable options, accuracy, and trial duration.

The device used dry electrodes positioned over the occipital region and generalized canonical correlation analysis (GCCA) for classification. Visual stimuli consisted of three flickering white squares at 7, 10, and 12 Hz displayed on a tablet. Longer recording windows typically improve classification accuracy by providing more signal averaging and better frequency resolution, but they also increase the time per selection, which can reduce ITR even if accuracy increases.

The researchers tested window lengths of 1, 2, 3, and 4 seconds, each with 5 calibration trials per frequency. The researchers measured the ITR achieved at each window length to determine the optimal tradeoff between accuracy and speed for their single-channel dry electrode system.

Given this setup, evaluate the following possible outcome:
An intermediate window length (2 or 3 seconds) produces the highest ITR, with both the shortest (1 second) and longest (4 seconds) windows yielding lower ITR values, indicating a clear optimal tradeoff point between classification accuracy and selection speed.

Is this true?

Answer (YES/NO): NO